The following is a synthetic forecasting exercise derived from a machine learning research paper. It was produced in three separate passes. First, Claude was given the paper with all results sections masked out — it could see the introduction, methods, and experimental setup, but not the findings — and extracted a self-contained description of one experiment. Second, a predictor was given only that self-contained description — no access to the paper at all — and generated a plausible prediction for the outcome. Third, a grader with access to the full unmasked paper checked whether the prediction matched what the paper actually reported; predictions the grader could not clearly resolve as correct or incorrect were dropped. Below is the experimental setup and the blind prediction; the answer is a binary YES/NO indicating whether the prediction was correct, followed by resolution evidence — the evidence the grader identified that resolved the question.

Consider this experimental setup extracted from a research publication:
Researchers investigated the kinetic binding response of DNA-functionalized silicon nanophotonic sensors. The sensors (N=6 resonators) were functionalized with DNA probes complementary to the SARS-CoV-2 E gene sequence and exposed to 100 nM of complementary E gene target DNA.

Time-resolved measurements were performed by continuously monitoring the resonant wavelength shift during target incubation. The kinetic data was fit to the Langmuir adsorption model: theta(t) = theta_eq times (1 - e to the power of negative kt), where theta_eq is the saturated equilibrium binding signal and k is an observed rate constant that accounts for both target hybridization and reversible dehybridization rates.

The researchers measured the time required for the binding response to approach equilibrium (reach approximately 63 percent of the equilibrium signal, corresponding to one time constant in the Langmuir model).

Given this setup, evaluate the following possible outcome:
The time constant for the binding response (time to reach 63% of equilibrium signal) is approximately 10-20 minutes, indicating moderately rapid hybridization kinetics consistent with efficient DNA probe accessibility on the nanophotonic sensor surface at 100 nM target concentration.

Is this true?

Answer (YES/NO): NO